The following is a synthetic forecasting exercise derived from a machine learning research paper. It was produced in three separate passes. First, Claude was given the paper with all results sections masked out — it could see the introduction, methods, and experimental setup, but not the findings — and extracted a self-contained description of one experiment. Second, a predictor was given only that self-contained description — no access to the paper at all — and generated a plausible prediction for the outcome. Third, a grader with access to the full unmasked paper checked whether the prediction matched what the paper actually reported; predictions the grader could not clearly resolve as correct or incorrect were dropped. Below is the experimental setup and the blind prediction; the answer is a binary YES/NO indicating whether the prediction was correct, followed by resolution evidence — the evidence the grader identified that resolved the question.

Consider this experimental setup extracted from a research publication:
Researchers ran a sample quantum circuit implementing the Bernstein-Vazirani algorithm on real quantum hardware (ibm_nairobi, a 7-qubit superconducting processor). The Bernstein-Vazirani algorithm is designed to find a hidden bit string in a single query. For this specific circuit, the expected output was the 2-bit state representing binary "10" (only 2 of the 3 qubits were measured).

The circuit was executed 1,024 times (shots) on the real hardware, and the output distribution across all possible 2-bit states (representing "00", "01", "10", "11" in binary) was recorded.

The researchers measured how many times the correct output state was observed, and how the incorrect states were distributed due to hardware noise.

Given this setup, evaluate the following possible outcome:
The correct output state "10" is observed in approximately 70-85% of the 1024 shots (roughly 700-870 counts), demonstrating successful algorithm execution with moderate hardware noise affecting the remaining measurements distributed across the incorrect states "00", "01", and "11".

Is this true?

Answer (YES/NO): NO